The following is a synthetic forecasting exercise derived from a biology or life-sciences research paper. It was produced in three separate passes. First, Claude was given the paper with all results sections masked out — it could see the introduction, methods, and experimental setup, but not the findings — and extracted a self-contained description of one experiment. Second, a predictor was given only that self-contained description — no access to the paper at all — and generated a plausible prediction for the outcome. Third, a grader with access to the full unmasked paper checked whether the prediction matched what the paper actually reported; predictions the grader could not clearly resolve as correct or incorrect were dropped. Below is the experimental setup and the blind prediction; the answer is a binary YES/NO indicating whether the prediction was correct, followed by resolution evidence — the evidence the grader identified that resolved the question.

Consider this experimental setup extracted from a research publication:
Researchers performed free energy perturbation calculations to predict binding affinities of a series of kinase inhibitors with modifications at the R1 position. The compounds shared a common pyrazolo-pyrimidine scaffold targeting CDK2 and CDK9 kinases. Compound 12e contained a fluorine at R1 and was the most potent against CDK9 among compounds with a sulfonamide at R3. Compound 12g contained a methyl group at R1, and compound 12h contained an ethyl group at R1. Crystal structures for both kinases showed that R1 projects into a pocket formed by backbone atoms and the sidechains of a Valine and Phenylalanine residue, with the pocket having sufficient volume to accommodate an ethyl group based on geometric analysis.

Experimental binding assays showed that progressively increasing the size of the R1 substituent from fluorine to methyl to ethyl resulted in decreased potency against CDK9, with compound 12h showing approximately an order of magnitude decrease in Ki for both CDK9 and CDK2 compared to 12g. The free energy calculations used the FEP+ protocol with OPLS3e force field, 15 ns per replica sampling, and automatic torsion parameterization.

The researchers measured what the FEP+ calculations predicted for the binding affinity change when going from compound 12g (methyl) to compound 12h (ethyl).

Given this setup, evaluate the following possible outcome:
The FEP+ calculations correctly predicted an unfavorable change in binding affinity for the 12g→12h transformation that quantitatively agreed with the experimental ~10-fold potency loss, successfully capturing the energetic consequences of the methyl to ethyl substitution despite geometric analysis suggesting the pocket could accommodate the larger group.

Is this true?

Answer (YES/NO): NO